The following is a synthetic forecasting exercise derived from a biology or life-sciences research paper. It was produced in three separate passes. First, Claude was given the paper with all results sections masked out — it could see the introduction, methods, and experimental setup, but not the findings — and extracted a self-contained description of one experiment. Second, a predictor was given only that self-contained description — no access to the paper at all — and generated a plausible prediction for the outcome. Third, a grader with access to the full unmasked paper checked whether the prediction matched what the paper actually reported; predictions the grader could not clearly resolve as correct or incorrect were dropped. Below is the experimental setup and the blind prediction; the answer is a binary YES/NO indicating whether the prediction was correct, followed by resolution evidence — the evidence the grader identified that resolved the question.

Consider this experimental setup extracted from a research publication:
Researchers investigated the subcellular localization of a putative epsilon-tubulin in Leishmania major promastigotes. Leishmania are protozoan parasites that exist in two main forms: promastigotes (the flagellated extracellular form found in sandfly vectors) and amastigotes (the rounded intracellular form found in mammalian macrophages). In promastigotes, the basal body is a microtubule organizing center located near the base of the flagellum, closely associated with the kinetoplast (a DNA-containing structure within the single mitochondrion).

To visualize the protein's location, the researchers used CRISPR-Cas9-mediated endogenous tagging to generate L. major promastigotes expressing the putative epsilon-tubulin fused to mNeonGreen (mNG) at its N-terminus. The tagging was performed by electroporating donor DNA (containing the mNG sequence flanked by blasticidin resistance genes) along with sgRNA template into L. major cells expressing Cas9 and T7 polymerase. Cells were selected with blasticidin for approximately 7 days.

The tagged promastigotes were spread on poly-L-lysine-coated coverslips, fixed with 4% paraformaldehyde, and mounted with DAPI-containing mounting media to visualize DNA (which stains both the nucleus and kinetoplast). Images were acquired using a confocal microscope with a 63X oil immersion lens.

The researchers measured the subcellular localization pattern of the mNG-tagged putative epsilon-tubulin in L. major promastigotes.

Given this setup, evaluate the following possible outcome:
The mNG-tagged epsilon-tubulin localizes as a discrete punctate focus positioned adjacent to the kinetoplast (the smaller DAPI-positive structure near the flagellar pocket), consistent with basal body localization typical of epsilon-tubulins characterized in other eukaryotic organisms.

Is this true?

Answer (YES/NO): NO